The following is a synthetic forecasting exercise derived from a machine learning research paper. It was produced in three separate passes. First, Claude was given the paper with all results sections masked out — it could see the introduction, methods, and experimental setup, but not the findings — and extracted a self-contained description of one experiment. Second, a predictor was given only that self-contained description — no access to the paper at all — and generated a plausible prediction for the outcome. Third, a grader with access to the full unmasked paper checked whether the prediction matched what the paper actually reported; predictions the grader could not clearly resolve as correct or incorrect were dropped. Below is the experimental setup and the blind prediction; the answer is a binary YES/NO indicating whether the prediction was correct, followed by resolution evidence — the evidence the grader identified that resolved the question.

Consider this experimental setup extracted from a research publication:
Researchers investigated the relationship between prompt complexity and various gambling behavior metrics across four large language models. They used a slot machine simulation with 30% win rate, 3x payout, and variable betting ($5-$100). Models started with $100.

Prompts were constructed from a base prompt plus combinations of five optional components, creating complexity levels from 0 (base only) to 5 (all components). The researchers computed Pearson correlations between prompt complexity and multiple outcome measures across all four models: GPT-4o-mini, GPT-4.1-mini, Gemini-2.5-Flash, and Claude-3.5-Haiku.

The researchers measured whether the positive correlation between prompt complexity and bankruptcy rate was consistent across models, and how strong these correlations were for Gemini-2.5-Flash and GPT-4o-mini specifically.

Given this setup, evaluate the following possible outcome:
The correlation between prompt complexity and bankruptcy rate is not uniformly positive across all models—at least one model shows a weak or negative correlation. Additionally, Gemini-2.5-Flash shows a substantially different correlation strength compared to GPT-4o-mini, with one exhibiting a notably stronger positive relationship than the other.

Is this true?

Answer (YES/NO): NO